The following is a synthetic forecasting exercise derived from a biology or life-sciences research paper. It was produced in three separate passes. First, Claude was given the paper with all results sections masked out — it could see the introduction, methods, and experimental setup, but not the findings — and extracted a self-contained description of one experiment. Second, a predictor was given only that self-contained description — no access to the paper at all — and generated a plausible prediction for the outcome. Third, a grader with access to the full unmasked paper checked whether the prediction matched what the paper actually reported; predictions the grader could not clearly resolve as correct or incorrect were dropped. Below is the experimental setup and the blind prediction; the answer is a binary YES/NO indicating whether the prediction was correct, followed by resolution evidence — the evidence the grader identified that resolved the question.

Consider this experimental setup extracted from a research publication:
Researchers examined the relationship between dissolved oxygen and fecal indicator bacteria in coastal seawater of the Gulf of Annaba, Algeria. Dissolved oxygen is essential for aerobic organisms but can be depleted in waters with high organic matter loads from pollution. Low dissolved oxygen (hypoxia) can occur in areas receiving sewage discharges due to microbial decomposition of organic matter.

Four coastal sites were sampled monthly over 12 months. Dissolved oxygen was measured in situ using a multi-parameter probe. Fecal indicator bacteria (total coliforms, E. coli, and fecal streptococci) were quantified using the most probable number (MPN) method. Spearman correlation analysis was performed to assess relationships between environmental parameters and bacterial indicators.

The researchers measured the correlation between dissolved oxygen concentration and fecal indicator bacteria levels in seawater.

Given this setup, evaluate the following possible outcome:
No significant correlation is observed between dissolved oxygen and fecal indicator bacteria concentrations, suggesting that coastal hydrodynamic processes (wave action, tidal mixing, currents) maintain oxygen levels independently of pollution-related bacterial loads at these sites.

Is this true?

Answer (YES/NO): NO